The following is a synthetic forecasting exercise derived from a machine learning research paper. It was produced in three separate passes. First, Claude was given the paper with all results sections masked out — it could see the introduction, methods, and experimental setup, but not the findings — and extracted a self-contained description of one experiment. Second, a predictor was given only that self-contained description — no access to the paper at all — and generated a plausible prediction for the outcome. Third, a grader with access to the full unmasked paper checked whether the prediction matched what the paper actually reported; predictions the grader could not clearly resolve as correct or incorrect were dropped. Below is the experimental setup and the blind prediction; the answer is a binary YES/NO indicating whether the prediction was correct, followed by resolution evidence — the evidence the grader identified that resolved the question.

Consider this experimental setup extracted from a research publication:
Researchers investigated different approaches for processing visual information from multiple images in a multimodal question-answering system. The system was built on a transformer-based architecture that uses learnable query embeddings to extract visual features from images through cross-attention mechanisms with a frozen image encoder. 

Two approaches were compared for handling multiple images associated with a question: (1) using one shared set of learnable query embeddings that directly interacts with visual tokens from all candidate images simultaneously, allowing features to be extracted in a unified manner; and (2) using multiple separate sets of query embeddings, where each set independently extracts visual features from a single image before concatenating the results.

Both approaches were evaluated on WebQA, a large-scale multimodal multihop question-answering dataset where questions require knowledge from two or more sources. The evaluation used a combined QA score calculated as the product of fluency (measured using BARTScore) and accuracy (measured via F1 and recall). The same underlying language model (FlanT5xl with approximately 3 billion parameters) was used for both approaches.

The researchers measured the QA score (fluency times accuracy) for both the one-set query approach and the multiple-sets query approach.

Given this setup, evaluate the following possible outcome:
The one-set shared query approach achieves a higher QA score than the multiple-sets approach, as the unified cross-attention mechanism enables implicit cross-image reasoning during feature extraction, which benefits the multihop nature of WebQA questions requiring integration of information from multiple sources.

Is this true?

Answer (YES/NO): YES